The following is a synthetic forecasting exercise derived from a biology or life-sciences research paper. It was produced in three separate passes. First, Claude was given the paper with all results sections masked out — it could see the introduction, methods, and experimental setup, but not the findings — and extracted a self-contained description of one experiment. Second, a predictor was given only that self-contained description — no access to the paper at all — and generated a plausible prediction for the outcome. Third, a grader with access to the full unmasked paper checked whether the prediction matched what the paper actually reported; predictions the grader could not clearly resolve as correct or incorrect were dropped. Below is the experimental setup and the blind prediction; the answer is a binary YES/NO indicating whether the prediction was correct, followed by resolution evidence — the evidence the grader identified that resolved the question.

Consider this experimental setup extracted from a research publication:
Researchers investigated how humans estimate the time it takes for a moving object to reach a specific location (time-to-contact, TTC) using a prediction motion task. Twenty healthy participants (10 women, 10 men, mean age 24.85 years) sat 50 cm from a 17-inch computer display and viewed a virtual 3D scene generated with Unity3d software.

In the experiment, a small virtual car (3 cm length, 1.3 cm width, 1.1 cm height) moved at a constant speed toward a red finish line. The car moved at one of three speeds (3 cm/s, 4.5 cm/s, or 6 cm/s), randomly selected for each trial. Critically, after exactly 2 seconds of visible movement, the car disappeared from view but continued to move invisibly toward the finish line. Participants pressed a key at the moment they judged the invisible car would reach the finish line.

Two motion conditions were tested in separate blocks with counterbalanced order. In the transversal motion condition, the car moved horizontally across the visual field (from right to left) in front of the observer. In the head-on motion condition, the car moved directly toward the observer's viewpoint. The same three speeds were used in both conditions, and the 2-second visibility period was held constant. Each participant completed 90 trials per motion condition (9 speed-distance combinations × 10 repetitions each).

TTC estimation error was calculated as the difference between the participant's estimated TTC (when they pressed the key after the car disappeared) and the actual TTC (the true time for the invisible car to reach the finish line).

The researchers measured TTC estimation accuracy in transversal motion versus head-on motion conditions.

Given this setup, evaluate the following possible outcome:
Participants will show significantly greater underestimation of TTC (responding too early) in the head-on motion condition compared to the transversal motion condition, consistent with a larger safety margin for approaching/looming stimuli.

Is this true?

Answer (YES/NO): NO